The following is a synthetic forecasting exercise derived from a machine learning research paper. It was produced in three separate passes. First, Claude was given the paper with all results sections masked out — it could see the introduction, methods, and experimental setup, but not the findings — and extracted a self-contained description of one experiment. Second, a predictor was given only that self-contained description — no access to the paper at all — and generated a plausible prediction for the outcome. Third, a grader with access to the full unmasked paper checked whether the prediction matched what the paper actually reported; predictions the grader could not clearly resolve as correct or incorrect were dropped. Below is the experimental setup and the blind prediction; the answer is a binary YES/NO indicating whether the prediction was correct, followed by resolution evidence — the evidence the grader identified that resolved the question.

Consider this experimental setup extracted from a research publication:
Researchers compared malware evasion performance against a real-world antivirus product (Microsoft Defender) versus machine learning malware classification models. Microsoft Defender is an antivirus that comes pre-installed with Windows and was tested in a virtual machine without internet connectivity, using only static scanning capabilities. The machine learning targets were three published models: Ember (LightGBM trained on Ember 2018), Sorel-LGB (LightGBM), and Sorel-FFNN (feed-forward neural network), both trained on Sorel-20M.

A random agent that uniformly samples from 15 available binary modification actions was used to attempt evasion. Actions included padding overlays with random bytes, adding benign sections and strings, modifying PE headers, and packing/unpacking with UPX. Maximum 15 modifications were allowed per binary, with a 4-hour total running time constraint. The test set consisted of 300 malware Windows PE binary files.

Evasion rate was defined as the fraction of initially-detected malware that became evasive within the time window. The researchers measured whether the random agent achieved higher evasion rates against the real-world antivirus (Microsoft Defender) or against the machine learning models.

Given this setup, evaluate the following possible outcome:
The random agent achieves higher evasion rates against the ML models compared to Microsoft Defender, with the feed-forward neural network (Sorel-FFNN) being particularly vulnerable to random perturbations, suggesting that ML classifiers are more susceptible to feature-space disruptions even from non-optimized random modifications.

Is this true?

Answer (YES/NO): NO